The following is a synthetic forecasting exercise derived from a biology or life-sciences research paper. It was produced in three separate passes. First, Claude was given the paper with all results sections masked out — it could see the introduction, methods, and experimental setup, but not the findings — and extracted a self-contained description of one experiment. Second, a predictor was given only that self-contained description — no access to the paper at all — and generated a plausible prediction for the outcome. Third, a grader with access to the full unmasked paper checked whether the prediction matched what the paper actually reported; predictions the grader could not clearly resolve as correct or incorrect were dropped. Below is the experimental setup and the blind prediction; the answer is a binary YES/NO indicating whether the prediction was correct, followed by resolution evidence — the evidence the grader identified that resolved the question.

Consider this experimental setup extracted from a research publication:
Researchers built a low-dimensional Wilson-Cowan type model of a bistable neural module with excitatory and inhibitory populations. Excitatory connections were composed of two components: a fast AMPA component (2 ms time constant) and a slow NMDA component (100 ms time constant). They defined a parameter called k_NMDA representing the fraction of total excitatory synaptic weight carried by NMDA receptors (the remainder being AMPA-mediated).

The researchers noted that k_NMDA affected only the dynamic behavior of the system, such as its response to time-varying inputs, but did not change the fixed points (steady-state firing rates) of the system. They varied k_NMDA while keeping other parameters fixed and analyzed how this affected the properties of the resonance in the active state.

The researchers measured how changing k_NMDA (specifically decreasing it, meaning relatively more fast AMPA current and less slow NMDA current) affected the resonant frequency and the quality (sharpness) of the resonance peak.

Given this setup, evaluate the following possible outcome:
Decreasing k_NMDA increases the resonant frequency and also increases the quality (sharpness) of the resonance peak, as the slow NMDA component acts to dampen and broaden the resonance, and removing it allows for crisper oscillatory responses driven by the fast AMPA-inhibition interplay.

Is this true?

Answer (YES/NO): YES